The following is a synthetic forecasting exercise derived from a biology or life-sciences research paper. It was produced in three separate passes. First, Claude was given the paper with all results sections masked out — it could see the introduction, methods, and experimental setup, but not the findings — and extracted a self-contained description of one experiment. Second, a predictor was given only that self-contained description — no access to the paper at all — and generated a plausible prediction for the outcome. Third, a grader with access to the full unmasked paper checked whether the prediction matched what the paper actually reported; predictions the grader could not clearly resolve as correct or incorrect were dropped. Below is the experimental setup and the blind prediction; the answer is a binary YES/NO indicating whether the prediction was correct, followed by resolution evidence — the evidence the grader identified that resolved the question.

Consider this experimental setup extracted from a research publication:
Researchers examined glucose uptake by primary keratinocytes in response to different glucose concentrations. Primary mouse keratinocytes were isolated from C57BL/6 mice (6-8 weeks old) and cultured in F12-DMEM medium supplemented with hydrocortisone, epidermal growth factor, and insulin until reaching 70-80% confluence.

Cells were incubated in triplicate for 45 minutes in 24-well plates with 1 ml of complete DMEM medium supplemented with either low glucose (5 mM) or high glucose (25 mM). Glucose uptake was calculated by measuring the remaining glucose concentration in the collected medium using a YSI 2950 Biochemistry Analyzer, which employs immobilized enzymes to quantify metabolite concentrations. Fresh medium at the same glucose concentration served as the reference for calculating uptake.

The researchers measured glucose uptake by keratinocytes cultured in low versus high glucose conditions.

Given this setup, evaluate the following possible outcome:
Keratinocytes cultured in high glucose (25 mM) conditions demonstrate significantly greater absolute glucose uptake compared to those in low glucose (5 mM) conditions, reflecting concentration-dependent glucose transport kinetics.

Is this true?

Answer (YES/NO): YES